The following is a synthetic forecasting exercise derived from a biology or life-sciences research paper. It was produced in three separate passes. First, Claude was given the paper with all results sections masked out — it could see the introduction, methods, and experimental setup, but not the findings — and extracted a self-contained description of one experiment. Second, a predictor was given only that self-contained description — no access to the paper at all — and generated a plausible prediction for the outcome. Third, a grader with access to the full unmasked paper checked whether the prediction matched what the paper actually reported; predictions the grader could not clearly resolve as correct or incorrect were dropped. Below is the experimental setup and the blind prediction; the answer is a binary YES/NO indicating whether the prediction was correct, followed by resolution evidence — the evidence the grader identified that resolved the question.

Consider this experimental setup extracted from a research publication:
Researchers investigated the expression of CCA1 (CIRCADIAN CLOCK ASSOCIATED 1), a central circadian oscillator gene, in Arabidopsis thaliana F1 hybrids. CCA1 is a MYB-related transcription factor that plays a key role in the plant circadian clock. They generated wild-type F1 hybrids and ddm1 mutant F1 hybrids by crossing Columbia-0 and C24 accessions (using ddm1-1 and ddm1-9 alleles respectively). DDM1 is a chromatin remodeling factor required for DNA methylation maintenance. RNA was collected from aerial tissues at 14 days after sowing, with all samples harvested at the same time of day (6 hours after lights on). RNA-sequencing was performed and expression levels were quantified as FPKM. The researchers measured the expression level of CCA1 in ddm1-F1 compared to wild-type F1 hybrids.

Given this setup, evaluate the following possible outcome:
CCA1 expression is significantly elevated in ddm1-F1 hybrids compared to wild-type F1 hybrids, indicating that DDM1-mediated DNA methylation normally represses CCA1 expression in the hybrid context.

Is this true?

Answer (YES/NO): YES